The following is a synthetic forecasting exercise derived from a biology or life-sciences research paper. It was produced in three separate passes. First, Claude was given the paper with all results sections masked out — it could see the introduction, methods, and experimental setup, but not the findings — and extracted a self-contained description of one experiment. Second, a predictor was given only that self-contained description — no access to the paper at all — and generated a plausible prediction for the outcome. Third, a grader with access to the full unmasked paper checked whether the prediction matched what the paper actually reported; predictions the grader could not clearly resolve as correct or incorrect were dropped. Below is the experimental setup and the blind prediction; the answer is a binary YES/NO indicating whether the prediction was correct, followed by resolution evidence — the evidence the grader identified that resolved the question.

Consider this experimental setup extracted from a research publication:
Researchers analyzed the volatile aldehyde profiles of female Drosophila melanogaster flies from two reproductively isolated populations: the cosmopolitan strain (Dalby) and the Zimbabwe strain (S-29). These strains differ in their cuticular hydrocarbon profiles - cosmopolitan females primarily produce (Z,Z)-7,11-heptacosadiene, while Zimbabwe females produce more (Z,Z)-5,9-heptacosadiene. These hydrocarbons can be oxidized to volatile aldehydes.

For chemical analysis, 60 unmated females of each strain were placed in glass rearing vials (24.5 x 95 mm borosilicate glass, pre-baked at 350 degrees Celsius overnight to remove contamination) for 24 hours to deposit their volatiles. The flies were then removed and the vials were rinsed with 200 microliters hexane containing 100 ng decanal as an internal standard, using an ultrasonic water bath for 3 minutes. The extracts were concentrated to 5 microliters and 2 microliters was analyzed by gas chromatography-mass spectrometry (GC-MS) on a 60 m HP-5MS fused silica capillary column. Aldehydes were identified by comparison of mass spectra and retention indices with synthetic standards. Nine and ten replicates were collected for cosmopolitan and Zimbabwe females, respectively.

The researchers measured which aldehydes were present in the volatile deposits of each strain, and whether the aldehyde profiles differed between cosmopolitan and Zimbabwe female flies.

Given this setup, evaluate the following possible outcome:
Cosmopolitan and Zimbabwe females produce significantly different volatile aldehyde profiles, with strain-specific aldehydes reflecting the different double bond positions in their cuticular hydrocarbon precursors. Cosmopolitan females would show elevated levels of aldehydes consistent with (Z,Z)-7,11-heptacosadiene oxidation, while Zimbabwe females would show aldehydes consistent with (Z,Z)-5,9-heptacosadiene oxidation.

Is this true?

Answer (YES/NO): NO